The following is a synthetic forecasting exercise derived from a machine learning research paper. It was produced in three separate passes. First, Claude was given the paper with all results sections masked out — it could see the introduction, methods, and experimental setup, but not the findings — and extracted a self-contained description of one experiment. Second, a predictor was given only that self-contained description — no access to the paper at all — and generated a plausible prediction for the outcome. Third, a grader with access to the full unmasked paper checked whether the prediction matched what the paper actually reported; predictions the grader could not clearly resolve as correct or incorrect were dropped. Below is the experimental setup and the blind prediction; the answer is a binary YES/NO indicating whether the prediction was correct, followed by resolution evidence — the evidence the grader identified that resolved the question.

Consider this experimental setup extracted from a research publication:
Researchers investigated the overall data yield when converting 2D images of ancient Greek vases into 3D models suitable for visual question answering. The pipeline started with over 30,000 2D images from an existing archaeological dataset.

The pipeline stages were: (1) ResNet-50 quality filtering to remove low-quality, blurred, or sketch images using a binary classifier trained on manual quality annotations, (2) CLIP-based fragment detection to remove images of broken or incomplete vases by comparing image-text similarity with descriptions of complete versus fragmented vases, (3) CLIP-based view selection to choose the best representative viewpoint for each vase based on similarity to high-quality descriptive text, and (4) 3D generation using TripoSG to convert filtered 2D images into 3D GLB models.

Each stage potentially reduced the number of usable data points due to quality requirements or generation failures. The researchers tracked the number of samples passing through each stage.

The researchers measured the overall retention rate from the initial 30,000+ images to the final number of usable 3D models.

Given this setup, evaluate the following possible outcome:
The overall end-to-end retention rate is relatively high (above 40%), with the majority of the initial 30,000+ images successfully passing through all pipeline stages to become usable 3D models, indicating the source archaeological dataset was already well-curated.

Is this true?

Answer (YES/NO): NO